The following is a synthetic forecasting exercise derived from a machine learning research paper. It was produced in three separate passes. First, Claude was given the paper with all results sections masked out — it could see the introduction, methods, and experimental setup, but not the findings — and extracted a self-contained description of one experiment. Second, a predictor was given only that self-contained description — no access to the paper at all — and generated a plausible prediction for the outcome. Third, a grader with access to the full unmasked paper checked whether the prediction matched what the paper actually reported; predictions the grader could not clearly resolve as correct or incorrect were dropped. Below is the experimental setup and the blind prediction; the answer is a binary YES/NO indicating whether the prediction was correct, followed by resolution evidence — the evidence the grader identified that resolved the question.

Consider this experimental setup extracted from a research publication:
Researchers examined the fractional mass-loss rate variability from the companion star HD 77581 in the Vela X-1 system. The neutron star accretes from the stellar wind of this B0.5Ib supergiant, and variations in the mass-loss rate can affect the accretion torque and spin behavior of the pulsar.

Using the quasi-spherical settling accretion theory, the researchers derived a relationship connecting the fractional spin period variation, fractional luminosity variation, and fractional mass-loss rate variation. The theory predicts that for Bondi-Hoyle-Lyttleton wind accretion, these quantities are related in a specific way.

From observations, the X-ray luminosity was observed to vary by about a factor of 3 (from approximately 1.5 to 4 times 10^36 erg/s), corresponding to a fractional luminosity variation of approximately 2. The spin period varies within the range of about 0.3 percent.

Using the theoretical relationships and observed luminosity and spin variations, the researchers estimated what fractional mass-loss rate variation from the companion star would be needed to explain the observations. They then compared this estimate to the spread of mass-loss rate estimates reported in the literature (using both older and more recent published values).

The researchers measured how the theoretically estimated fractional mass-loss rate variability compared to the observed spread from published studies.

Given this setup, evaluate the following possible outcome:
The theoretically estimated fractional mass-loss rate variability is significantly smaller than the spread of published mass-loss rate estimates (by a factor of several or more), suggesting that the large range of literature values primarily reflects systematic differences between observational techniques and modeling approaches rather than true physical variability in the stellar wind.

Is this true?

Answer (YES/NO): NO